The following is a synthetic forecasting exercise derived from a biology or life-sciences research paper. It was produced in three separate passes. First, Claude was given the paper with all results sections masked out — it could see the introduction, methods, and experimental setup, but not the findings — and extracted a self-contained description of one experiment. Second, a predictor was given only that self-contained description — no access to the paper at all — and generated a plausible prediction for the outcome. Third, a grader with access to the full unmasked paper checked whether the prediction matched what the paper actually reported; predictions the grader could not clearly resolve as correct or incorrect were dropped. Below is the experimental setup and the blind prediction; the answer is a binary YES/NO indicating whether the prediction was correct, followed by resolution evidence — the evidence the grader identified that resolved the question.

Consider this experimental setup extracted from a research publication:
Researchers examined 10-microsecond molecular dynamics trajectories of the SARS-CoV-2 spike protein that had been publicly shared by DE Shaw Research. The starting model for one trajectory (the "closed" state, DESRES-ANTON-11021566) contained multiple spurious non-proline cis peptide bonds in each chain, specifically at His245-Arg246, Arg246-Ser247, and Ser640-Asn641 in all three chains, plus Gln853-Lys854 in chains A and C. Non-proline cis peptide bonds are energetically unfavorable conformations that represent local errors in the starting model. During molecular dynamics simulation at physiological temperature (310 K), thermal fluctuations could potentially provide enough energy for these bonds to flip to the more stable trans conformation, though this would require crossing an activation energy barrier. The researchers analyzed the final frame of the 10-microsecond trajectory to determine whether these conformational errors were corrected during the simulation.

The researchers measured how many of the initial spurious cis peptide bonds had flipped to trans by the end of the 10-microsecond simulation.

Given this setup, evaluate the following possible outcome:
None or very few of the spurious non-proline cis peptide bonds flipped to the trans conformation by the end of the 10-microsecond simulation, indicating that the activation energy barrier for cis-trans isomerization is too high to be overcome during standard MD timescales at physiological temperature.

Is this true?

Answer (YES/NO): YES